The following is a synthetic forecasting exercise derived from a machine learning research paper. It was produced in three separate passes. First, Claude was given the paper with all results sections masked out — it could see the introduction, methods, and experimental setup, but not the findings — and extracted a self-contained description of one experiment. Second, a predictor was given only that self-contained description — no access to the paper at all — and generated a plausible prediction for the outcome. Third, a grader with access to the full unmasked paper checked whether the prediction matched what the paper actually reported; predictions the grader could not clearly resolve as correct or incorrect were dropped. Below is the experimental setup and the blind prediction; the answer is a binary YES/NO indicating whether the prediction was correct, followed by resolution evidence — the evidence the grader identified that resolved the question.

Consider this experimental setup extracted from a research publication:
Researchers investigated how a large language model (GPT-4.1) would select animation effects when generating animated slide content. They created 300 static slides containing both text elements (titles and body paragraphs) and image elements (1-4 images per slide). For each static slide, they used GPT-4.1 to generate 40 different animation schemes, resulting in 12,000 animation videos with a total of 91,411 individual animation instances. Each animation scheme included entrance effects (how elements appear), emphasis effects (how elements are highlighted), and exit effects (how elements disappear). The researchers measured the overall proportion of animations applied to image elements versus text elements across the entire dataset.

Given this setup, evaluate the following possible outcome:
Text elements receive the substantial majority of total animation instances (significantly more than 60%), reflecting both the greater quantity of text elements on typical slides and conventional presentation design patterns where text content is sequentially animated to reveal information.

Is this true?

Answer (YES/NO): NO